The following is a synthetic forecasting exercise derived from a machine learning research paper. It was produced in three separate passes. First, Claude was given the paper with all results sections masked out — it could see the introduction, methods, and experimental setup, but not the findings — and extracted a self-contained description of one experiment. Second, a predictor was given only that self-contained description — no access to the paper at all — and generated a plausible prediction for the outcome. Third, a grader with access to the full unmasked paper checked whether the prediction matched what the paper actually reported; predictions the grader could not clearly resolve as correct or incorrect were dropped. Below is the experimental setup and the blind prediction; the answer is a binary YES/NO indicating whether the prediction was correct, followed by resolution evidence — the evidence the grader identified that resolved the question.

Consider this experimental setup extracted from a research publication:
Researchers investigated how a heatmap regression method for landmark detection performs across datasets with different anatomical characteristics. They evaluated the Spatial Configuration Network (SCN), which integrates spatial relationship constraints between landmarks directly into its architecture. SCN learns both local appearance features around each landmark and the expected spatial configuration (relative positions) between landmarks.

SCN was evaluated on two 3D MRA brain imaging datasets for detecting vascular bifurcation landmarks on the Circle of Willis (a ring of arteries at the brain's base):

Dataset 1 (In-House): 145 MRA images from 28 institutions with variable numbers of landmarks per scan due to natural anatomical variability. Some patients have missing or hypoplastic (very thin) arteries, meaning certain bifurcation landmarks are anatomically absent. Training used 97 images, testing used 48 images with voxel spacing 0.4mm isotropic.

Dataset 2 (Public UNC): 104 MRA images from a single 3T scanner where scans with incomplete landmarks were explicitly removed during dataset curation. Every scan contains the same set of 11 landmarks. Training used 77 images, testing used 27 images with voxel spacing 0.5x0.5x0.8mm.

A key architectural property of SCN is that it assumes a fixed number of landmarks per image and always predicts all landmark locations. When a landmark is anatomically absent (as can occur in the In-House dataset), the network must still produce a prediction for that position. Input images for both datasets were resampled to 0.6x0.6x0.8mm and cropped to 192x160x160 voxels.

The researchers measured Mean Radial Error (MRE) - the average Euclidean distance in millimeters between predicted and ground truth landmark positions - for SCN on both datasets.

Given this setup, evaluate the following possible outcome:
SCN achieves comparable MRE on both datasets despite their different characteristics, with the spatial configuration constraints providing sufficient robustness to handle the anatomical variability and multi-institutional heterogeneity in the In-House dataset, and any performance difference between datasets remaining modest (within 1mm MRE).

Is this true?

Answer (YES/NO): NO